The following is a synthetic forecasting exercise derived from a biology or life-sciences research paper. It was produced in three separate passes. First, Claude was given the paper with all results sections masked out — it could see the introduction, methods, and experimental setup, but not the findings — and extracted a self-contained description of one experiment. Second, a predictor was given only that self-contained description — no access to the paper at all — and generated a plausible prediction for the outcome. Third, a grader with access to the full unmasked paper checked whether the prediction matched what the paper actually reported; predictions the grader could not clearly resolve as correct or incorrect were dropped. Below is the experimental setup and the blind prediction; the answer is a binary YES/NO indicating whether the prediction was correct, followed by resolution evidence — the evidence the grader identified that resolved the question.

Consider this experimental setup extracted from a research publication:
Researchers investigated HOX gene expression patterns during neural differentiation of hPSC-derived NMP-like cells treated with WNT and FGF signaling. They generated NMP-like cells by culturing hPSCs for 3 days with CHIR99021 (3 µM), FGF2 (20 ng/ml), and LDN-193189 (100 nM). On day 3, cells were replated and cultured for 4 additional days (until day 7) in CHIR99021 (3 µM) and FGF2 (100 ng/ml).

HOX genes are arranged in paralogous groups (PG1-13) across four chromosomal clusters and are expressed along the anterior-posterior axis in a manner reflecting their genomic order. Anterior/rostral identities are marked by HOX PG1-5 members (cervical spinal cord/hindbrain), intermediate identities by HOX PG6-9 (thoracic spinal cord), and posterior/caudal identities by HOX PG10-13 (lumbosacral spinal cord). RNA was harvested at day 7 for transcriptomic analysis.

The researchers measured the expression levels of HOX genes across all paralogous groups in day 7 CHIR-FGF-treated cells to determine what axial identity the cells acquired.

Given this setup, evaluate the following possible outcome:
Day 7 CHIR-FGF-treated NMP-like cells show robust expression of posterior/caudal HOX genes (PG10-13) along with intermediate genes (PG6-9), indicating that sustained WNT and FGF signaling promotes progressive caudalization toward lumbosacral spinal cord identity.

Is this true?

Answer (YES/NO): NO